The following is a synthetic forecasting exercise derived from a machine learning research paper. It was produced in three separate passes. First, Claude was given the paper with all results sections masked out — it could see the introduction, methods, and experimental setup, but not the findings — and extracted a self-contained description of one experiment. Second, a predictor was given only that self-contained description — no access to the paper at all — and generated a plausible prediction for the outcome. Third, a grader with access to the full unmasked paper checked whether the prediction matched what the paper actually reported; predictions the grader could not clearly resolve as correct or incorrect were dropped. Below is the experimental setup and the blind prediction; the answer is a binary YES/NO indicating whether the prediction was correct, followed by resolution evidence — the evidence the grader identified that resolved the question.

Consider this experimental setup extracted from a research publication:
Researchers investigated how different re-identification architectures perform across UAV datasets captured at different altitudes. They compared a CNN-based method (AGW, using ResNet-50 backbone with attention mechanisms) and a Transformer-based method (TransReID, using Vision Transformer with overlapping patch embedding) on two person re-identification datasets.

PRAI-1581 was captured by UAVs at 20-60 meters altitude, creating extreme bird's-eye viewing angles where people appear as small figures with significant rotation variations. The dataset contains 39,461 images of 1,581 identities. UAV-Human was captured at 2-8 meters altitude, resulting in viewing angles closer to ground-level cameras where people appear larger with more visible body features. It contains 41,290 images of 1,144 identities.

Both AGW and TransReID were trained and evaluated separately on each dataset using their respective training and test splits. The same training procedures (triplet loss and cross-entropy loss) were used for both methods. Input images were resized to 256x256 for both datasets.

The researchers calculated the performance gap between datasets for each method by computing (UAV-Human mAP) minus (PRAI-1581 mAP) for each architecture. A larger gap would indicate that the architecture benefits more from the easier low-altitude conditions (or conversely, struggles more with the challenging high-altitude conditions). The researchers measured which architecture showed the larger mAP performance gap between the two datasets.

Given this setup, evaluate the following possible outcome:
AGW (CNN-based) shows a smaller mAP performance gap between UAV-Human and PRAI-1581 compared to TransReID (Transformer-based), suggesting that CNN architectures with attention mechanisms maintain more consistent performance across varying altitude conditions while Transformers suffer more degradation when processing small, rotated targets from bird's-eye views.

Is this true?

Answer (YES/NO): NO